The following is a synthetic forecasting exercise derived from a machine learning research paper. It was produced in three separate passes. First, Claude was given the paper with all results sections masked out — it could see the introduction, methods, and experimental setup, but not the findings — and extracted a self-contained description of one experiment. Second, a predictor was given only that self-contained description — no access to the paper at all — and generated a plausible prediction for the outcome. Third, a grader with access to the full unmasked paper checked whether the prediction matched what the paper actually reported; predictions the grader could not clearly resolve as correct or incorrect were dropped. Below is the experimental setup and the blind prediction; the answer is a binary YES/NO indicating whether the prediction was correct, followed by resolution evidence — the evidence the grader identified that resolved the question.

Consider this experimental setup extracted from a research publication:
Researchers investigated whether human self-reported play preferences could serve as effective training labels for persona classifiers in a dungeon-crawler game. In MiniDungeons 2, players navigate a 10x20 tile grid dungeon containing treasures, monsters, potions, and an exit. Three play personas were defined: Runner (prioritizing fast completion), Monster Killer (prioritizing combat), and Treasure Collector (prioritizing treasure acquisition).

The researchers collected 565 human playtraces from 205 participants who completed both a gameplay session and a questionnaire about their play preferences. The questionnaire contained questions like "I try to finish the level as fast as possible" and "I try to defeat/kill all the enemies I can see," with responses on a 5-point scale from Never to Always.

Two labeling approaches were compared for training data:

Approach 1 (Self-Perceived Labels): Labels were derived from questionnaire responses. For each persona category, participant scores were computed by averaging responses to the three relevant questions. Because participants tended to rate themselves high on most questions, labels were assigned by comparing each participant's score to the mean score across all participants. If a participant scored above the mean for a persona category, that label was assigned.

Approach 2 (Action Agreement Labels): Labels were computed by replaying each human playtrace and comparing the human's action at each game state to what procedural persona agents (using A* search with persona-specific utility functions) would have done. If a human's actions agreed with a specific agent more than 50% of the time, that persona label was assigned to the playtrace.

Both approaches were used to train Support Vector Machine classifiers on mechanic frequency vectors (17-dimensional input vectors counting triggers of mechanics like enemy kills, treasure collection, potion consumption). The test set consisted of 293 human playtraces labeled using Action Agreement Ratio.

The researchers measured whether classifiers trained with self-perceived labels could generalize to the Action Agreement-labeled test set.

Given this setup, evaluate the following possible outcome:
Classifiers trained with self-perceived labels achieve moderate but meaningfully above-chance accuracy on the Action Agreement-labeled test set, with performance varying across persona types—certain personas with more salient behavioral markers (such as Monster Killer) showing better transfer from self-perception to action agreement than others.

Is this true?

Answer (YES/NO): NO